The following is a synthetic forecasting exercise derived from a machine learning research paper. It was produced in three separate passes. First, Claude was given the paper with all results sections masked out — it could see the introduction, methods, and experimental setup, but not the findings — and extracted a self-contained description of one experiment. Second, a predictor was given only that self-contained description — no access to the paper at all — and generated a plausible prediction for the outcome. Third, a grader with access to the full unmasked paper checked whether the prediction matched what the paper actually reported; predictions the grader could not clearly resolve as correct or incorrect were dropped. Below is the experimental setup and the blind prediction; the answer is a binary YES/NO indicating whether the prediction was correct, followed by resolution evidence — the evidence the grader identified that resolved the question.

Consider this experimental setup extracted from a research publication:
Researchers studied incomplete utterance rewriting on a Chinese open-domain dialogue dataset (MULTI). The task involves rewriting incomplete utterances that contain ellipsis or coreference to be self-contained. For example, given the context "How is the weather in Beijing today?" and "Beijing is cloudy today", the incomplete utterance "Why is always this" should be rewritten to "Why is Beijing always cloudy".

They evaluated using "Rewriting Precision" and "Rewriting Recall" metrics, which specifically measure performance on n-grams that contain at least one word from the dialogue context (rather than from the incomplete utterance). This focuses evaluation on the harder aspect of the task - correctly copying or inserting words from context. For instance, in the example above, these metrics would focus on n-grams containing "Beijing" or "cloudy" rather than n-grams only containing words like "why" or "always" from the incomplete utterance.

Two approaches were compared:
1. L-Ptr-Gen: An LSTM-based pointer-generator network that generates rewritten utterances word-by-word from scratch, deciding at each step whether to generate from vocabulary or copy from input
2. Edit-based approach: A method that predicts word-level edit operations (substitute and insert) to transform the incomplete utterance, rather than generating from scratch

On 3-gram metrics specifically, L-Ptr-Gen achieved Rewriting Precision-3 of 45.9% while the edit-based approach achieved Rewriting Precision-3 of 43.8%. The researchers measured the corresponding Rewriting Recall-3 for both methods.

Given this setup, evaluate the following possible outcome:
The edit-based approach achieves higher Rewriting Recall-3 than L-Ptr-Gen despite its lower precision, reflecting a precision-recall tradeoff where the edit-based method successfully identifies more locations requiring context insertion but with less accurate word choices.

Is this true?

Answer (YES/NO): YES